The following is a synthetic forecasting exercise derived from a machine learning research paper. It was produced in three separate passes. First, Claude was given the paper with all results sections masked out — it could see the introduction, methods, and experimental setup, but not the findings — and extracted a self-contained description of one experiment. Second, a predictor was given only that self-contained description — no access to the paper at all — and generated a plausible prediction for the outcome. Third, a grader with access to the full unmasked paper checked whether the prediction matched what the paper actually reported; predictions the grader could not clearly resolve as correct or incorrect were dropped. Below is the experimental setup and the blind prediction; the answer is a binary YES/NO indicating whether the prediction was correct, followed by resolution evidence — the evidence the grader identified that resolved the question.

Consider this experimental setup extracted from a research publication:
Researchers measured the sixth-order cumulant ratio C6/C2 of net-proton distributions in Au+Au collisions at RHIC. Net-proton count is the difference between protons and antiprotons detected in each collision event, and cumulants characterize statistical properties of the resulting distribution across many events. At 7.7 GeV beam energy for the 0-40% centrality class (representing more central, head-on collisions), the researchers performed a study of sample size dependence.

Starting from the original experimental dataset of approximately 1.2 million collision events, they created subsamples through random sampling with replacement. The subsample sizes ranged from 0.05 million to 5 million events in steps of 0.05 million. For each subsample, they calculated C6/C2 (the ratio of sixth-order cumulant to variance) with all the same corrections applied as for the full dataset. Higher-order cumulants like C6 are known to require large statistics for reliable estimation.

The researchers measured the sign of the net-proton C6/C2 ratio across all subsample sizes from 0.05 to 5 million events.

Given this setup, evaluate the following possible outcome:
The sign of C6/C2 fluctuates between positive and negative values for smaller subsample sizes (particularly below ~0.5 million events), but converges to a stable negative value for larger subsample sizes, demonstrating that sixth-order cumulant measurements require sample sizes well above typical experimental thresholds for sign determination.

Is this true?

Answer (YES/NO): NO